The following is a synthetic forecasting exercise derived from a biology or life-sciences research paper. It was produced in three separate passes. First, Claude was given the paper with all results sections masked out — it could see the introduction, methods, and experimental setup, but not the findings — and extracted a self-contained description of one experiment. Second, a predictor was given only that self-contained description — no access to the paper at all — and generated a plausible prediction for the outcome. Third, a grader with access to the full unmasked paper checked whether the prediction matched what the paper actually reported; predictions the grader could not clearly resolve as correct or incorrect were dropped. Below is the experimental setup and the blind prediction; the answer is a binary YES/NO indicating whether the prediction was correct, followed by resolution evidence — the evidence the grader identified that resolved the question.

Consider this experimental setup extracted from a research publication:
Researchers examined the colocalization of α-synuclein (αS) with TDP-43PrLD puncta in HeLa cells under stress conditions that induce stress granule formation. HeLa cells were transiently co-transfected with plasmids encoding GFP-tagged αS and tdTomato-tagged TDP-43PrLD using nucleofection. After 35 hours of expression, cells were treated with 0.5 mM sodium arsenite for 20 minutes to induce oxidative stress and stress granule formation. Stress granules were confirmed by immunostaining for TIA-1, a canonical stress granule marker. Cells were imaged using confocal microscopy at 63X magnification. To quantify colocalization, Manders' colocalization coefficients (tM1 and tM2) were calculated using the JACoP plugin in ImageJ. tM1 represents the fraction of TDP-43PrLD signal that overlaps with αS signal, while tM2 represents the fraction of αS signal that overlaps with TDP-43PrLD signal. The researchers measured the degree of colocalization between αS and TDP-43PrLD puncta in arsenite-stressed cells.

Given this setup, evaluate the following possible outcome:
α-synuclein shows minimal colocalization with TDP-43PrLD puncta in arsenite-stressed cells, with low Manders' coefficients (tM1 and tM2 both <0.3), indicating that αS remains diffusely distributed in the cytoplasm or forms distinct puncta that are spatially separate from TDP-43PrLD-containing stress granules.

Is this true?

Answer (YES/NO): NO